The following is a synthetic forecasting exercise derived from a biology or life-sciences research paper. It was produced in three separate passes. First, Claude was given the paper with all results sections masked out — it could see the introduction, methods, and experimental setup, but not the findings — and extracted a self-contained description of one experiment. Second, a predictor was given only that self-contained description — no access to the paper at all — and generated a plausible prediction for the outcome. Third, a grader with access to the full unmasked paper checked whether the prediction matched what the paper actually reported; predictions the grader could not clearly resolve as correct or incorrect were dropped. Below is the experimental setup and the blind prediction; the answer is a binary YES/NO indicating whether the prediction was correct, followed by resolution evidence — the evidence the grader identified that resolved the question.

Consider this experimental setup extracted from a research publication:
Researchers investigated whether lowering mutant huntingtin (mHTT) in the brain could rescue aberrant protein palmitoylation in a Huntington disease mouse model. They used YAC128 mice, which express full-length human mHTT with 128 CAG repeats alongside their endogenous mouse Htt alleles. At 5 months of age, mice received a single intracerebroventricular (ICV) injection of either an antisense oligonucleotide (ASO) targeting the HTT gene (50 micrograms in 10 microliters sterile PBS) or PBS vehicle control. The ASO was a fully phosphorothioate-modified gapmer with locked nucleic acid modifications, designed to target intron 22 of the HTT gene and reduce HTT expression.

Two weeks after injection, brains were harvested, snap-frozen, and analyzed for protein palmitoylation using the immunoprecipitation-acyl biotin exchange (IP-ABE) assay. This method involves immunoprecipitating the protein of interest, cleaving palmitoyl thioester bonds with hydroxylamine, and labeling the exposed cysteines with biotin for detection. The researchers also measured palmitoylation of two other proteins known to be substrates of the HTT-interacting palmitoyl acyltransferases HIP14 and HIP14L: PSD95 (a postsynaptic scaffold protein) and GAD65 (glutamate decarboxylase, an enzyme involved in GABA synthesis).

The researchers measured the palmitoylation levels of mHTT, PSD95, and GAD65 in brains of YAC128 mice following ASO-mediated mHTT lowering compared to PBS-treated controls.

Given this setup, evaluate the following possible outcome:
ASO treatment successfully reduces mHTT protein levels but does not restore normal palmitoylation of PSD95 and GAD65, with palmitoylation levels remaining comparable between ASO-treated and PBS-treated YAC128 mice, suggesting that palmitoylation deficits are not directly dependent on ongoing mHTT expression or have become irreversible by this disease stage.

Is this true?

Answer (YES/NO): YES